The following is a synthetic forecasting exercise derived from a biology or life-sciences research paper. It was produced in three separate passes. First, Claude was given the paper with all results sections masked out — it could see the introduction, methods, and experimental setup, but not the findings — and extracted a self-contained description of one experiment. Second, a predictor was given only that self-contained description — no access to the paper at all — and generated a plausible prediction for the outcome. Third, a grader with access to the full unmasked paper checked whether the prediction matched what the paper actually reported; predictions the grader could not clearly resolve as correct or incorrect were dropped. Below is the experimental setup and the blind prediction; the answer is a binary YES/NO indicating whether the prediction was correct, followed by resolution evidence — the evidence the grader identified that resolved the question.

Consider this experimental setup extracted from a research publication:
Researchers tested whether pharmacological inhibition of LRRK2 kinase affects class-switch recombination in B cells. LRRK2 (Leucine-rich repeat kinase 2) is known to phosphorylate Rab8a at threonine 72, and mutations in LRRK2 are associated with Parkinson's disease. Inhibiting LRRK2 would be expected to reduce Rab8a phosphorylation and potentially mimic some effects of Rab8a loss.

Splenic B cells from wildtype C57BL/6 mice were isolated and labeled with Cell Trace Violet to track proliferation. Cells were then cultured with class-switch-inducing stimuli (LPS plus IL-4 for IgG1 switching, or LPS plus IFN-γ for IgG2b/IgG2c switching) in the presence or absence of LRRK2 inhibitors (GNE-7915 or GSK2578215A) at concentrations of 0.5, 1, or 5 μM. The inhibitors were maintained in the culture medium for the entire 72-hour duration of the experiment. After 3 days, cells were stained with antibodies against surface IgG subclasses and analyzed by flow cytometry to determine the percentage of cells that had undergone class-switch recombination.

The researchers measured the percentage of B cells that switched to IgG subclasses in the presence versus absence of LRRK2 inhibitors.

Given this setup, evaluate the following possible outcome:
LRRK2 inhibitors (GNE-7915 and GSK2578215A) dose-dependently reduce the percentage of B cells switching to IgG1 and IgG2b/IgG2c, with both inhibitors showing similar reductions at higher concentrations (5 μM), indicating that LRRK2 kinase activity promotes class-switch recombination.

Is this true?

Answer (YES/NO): NO